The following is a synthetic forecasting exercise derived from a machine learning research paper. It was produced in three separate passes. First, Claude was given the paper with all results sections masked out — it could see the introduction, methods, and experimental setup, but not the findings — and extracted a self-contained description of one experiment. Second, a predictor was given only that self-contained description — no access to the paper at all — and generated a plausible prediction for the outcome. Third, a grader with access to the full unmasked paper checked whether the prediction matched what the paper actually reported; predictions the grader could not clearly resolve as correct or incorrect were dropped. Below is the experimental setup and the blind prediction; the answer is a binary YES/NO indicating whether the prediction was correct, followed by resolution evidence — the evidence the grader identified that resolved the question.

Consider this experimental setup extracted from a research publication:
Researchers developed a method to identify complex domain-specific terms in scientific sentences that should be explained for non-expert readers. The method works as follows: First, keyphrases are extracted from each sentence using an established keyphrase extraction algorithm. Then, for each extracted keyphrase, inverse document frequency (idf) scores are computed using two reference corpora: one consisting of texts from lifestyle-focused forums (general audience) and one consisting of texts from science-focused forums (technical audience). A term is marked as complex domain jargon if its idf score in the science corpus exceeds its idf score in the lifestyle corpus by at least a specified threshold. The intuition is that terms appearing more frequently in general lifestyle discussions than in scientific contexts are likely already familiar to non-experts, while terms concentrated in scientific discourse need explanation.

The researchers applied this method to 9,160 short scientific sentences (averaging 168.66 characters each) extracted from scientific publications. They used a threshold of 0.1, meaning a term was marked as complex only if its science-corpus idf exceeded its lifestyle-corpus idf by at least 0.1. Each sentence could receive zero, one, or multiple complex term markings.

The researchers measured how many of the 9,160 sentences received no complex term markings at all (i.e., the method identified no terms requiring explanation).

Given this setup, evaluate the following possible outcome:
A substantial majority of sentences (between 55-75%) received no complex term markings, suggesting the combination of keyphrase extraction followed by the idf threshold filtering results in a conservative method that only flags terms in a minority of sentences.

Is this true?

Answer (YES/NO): NO